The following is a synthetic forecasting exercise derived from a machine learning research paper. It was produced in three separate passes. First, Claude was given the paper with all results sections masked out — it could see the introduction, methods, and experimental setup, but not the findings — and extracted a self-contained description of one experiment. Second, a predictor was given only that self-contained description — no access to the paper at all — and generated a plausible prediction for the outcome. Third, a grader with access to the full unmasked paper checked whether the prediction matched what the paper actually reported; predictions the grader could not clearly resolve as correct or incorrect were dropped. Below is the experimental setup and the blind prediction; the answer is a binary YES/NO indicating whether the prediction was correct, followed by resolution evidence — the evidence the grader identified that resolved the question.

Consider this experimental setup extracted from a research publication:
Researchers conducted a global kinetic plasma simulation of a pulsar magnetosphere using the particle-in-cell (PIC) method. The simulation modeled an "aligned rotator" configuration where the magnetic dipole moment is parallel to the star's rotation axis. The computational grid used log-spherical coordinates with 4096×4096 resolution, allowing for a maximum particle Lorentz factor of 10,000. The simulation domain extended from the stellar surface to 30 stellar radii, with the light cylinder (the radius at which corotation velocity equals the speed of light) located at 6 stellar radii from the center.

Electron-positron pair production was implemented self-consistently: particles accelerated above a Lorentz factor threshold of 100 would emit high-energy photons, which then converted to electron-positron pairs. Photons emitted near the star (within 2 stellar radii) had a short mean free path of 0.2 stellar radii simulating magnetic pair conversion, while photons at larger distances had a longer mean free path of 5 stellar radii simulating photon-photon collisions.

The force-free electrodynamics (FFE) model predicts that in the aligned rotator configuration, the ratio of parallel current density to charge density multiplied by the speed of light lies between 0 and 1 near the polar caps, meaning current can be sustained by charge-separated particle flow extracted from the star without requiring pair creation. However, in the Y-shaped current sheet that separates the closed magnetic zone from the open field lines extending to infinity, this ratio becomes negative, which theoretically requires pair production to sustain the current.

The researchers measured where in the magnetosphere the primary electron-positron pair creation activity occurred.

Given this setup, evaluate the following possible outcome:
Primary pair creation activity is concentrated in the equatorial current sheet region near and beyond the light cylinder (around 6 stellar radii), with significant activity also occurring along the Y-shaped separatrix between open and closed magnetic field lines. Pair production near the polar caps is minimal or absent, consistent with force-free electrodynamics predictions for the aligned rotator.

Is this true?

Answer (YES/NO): NO